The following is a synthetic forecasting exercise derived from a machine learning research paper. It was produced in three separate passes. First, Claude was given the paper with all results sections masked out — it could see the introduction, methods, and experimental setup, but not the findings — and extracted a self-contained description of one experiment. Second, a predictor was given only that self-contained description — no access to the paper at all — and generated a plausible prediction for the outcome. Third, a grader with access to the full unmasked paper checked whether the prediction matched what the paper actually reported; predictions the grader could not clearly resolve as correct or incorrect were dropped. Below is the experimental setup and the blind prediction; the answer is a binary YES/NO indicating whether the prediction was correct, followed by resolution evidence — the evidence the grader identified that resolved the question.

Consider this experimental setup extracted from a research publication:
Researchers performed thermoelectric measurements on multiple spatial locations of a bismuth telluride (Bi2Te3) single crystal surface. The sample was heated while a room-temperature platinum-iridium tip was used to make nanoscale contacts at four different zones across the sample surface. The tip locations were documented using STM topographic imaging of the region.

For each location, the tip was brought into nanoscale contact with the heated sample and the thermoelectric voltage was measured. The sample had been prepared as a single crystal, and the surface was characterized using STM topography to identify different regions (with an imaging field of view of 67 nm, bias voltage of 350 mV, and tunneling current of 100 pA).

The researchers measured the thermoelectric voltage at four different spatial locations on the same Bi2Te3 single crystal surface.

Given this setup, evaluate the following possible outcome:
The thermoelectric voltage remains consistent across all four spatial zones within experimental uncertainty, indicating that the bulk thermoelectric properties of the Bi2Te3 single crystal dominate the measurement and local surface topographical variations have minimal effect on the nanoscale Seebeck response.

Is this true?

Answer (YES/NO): YES